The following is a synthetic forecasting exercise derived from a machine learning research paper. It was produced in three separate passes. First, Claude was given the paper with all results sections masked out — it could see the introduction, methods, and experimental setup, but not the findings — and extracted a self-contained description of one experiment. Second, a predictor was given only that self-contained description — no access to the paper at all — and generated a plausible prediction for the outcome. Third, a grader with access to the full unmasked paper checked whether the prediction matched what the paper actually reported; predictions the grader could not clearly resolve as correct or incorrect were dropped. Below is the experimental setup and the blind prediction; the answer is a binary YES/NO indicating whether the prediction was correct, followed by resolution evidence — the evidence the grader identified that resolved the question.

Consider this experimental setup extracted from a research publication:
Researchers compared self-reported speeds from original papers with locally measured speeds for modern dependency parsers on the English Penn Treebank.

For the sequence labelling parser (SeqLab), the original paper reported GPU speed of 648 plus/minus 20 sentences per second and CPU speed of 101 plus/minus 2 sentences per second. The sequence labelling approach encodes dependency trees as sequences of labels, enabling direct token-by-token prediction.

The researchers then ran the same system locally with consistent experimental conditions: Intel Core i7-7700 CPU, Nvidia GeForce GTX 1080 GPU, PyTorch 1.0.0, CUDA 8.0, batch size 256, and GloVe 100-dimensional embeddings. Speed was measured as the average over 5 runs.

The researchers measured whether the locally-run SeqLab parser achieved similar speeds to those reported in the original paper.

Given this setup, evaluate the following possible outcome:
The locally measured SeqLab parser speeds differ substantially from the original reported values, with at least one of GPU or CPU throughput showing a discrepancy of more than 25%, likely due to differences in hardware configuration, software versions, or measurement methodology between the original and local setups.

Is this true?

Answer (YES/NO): YES